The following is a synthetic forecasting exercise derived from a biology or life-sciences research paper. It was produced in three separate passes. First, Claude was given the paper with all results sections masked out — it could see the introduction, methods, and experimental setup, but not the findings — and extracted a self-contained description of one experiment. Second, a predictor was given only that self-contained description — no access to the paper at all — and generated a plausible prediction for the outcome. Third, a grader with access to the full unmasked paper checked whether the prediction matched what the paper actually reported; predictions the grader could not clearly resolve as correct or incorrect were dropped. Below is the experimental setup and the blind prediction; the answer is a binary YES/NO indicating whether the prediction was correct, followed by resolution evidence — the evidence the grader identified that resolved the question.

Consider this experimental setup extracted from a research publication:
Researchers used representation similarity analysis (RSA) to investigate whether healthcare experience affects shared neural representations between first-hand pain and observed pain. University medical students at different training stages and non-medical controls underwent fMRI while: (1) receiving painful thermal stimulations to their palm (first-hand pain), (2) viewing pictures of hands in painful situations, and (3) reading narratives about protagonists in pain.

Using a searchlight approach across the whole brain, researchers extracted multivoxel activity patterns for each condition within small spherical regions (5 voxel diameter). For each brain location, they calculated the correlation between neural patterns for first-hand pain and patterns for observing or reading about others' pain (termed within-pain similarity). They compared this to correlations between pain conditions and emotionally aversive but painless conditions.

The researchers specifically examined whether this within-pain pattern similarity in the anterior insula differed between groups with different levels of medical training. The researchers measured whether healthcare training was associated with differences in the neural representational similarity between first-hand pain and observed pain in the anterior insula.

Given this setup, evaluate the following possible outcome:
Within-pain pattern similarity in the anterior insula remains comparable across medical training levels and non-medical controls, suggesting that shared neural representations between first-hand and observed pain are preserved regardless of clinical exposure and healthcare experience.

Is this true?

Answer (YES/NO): NO